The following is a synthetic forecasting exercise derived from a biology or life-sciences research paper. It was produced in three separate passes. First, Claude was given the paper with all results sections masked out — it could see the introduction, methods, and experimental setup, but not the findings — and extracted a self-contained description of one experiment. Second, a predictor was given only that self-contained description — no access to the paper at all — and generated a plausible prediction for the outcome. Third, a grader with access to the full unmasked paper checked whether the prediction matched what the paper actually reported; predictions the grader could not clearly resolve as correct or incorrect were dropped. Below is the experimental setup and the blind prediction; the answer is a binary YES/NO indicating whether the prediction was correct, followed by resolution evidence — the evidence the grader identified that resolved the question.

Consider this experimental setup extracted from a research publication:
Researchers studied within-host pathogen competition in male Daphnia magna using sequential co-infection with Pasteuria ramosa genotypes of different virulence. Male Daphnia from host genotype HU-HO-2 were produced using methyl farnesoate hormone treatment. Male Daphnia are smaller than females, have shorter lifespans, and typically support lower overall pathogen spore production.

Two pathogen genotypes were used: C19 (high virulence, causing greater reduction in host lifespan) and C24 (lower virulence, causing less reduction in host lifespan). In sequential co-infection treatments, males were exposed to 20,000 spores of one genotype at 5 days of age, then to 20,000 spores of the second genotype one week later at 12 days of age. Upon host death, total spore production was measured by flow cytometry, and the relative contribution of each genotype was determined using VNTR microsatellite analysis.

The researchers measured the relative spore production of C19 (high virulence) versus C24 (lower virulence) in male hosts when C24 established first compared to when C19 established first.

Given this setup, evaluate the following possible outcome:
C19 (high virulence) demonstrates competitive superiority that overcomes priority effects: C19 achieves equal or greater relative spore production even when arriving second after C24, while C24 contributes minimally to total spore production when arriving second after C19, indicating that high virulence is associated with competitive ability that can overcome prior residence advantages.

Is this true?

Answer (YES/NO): NO